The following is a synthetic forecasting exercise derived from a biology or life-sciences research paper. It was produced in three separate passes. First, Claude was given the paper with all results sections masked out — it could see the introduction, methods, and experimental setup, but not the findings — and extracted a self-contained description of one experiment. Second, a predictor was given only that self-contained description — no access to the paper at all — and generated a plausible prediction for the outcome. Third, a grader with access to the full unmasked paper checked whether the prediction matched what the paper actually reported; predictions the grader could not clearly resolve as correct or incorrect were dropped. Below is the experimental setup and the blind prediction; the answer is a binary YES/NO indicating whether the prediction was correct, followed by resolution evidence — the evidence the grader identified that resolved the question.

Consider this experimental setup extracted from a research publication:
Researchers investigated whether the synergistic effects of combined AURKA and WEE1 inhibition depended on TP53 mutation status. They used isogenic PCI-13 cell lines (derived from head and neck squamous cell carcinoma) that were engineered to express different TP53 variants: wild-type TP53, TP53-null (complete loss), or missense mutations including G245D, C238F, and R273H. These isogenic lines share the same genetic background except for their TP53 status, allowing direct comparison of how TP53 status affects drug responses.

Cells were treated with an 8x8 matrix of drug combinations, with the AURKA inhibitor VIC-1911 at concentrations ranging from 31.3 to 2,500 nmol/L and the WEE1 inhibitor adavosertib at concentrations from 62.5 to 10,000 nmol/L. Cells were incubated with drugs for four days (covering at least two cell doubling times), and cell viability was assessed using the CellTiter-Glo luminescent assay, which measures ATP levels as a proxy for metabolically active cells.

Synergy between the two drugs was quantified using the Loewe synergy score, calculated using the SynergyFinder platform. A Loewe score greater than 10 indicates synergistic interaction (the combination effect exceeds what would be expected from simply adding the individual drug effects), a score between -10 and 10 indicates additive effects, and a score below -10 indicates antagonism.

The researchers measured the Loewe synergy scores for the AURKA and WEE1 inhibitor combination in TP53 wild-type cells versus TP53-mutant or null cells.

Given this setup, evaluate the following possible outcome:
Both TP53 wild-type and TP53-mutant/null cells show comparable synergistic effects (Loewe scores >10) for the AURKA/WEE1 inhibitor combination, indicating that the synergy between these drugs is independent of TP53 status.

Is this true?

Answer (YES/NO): NO